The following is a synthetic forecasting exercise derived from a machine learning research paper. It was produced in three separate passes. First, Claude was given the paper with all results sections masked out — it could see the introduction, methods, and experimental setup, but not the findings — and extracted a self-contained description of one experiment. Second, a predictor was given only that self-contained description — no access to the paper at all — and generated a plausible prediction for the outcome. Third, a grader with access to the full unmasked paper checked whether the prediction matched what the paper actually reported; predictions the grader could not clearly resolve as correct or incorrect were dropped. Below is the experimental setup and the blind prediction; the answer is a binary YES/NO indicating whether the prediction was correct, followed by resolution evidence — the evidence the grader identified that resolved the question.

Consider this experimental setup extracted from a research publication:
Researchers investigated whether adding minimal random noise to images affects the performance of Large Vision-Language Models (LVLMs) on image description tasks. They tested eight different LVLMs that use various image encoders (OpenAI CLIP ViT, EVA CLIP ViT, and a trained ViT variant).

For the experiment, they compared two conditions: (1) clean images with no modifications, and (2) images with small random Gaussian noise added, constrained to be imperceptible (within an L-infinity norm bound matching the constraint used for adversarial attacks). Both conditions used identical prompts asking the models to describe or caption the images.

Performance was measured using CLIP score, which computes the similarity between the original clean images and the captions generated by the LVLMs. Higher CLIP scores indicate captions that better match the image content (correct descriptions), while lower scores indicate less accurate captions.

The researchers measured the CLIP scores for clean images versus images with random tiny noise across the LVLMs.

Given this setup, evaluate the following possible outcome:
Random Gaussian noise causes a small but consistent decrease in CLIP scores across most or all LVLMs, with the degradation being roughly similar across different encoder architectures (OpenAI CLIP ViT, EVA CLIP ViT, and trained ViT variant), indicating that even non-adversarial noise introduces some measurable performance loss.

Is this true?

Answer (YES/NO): NO